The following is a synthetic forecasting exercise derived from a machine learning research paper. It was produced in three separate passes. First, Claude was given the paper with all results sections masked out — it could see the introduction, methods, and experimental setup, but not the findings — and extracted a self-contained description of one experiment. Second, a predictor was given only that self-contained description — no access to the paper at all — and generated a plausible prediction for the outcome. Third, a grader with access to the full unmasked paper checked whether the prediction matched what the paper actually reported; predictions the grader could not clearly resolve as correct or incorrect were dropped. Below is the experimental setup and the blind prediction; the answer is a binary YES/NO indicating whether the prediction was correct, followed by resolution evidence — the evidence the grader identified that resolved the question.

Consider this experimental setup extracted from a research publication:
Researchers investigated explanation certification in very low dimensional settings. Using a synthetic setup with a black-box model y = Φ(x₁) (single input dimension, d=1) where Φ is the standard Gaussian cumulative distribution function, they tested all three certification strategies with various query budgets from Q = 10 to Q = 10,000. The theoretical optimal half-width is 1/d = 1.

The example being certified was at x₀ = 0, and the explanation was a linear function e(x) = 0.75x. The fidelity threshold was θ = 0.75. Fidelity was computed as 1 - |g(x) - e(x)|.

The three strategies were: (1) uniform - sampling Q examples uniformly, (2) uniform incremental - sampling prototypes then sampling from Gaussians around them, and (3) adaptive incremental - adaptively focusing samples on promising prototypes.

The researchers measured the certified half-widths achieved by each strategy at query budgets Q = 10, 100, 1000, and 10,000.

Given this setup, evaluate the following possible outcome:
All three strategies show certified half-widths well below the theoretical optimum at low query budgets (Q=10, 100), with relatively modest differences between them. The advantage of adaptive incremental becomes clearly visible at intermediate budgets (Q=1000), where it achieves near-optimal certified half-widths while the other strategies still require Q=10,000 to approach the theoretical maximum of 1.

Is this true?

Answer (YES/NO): NO